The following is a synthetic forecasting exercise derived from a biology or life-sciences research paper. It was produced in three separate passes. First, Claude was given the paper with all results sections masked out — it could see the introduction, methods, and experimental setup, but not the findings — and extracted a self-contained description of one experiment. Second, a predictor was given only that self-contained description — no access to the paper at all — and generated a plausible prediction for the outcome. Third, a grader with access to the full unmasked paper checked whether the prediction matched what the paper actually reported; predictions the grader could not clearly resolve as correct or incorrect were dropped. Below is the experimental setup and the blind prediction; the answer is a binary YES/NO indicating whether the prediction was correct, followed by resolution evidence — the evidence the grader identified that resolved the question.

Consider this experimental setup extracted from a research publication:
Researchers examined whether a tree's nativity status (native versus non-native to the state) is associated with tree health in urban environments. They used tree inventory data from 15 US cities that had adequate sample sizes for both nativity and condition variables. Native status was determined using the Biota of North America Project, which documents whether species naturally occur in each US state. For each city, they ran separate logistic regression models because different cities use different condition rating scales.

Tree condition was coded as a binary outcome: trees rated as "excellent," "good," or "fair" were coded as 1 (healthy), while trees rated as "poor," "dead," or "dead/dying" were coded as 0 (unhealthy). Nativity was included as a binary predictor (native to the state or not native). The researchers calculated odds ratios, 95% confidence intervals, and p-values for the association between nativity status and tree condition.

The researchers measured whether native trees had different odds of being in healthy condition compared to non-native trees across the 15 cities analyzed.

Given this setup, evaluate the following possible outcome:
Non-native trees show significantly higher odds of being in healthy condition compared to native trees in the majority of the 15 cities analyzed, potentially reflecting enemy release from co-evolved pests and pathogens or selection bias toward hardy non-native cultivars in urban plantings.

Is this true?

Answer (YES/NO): NO